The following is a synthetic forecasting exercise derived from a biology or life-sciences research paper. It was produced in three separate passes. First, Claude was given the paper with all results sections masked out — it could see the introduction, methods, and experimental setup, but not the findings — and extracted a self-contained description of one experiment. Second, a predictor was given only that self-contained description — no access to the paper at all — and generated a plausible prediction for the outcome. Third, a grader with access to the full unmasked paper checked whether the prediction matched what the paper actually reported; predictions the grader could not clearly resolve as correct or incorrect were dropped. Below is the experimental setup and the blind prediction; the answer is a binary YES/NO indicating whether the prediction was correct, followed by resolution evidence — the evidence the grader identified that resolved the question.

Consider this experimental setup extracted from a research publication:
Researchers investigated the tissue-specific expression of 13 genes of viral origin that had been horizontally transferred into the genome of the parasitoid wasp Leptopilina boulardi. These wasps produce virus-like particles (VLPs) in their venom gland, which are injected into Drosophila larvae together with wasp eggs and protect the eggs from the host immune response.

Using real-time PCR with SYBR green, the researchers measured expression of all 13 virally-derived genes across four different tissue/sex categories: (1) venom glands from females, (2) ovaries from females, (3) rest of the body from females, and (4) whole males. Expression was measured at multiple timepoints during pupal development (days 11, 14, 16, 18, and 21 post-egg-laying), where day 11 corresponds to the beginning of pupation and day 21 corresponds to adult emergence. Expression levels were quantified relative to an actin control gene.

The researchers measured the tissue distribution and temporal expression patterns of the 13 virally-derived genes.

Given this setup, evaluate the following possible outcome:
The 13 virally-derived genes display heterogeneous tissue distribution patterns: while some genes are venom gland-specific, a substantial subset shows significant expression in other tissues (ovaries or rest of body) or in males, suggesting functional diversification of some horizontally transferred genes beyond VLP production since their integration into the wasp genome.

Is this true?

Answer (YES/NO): NO